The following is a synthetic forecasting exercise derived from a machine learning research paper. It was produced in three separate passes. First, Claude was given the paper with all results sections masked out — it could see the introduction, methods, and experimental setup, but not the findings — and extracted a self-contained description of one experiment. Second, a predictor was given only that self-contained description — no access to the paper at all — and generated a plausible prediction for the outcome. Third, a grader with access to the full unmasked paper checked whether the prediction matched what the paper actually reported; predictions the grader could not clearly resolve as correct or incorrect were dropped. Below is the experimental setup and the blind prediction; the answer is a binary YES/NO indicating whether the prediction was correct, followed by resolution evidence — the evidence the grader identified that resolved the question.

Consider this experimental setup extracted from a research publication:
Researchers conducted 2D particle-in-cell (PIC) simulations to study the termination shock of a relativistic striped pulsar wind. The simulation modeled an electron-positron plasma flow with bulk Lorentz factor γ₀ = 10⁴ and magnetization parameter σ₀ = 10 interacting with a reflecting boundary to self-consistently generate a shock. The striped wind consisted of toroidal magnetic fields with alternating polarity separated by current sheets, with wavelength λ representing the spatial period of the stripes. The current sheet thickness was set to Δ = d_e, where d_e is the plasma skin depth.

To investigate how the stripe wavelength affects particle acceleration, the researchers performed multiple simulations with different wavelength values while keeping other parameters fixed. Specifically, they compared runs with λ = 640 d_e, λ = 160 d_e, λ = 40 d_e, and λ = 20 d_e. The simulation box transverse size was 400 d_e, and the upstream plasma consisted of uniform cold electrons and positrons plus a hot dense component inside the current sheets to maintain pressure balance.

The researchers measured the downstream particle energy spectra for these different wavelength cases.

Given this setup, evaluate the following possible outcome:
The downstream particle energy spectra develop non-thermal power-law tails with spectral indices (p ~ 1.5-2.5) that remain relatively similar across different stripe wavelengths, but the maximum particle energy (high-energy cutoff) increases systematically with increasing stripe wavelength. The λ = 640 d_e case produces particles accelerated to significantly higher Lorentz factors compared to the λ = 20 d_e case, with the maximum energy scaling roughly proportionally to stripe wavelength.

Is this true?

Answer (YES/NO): NO